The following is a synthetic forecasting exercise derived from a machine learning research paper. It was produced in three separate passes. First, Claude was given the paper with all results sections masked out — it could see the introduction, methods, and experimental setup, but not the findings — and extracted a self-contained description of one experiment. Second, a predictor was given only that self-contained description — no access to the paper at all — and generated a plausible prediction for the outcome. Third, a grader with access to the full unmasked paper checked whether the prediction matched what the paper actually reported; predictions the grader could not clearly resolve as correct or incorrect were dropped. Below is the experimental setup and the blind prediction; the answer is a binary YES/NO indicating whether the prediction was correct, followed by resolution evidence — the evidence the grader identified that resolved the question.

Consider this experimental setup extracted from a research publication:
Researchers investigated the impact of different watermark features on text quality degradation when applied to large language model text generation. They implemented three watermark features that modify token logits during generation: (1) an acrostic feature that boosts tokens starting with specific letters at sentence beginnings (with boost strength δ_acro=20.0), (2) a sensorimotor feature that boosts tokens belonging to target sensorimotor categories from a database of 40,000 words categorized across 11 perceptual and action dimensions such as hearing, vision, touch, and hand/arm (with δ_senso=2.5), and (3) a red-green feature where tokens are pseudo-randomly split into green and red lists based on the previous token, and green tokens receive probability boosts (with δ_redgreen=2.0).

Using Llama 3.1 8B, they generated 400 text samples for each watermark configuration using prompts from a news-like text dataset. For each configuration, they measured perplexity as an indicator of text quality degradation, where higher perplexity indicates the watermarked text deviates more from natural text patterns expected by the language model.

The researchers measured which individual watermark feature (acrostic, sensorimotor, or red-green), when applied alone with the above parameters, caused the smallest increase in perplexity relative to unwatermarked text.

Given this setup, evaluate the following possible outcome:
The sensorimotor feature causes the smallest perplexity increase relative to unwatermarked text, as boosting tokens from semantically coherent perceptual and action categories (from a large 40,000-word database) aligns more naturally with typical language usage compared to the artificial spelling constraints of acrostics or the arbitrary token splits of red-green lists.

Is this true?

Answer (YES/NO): NO